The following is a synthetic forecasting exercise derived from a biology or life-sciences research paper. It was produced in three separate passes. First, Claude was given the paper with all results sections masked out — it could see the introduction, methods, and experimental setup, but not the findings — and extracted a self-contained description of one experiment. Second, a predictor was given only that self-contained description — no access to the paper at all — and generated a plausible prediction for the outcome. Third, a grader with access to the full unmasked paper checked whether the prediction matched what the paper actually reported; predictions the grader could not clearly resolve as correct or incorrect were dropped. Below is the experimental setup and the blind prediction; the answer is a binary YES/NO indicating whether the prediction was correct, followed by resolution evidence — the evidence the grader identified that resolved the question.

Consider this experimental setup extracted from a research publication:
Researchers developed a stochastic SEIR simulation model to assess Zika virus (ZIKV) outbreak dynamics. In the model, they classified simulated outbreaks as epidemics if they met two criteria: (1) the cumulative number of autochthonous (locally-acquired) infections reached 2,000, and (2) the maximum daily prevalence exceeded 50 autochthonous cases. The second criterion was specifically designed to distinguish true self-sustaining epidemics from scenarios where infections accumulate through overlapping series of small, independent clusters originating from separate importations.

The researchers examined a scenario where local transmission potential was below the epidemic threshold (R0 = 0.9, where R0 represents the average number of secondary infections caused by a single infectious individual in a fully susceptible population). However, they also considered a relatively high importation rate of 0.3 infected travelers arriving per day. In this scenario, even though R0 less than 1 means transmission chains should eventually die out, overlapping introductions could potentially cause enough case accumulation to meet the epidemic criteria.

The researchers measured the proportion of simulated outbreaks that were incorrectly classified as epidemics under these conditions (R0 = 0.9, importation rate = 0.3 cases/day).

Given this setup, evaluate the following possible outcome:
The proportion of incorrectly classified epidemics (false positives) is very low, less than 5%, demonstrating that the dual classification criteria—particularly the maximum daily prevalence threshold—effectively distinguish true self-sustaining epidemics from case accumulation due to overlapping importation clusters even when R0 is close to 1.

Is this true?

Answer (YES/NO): YES